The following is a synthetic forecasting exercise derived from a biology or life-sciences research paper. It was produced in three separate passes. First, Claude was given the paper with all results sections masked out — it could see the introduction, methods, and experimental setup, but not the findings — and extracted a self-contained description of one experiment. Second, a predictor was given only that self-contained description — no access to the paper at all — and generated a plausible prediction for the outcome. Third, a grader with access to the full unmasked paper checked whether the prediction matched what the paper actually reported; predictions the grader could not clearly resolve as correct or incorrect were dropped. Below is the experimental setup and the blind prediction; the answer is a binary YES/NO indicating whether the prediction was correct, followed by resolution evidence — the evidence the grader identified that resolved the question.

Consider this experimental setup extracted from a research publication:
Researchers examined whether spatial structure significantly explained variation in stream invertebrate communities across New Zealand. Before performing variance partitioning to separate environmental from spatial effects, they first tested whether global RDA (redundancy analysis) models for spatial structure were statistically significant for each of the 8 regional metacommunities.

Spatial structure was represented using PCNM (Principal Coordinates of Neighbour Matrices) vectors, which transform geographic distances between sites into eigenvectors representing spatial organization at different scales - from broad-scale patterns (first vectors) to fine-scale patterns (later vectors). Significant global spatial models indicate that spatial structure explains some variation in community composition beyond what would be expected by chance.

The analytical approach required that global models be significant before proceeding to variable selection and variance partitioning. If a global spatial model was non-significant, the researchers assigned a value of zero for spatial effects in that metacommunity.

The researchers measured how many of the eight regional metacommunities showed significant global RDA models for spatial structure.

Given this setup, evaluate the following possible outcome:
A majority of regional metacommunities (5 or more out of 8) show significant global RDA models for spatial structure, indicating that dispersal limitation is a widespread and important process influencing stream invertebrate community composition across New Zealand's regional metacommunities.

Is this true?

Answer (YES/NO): NO